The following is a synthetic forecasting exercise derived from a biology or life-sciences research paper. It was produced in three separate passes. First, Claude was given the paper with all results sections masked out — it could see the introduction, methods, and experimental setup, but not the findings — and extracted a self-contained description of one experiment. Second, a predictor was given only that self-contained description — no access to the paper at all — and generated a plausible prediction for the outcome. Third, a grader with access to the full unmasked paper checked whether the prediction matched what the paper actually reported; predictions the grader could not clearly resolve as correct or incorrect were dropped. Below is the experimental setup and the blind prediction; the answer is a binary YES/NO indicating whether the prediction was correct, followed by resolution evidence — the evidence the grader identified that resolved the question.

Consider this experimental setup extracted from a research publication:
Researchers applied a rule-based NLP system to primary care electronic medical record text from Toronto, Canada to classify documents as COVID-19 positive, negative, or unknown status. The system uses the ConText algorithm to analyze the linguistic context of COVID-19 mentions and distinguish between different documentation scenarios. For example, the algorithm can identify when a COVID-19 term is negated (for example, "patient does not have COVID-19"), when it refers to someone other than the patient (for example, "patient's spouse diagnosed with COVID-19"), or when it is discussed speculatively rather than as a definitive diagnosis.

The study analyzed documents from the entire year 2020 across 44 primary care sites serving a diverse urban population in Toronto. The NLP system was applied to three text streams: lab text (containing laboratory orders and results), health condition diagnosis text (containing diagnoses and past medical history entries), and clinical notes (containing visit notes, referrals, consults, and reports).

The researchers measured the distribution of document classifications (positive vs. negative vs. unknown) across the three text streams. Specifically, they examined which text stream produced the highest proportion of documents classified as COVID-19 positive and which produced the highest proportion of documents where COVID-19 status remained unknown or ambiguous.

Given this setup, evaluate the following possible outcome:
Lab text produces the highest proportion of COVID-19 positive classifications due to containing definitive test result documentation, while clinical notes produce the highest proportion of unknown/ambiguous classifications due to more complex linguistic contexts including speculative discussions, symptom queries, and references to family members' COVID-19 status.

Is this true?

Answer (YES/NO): NO